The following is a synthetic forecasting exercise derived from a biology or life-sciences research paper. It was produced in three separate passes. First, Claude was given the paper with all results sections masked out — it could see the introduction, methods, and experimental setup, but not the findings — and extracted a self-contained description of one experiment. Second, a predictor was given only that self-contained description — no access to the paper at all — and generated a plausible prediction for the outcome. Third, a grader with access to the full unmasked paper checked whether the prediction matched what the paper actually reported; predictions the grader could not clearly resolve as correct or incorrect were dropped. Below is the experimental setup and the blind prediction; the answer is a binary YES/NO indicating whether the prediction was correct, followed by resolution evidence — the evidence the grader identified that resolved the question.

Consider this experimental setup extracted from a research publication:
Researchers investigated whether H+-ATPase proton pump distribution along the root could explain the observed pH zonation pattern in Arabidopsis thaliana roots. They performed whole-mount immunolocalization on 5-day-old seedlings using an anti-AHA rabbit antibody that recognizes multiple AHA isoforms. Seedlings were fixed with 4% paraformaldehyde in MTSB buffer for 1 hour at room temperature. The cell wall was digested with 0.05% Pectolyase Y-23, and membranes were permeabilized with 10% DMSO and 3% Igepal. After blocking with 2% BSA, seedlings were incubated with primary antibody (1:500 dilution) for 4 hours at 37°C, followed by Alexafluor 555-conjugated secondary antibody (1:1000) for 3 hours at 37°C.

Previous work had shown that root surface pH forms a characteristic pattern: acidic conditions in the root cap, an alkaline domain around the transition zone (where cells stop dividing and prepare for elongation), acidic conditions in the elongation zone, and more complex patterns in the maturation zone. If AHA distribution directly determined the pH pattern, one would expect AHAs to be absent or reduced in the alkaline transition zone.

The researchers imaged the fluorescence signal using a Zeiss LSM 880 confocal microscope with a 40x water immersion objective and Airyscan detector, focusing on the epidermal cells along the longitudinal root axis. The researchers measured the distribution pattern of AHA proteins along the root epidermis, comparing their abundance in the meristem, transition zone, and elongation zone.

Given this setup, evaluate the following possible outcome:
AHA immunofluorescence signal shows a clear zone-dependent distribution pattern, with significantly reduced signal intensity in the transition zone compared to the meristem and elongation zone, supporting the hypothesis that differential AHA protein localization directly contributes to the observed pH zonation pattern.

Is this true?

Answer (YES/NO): NO